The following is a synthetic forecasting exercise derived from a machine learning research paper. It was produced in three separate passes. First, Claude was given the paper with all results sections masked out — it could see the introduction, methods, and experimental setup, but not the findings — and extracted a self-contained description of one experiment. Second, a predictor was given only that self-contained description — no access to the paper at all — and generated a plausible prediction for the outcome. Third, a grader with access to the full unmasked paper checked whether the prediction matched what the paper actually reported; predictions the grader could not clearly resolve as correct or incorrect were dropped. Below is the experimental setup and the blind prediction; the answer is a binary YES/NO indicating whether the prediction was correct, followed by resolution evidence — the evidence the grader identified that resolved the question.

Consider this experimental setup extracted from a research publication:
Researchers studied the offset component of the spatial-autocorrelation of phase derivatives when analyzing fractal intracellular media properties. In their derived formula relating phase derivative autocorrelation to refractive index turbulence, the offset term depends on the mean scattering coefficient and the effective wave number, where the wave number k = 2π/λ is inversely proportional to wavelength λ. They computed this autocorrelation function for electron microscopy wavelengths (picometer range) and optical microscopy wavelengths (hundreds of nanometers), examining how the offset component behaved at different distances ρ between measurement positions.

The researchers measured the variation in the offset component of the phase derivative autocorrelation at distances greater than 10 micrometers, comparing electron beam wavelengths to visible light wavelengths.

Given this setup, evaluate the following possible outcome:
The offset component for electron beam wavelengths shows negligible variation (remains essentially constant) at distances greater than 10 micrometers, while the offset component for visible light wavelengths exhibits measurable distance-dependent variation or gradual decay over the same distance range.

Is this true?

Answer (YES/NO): NO